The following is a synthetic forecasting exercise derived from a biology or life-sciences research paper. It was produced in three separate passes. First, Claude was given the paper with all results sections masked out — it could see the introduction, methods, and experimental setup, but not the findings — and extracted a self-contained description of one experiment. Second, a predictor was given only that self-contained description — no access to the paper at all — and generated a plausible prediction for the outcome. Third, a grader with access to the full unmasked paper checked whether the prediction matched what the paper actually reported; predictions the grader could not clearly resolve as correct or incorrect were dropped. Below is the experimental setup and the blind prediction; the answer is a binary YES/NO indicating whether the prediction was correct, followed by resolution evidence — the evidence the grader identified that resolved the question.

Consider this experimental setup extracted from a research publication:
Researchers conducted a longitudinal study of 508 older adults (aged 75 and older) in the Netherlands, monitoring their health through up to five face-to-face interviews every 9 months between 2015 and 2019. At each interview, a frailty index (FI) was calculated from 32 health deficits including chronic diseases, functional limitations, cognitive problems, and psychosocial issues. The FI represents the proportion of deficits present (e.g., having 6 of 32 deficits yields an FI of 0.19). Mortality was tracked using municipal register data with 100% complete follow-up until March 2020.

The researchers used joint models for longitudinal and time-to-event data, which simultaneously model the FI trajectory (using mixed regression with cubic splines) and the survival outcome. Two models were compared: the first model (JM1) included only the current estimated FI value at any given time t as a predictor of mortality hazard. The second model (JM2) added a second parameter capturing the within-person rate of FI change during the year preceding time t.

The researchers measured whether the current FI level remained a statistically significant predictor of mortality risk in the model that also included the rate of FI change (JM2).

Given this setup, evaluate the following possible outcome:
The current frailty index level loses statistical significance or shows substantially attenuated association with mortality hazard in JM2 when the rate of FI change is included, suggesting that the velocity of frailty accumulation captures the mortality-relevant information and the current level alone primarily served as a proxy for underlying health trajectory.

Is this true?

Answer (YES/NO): YES